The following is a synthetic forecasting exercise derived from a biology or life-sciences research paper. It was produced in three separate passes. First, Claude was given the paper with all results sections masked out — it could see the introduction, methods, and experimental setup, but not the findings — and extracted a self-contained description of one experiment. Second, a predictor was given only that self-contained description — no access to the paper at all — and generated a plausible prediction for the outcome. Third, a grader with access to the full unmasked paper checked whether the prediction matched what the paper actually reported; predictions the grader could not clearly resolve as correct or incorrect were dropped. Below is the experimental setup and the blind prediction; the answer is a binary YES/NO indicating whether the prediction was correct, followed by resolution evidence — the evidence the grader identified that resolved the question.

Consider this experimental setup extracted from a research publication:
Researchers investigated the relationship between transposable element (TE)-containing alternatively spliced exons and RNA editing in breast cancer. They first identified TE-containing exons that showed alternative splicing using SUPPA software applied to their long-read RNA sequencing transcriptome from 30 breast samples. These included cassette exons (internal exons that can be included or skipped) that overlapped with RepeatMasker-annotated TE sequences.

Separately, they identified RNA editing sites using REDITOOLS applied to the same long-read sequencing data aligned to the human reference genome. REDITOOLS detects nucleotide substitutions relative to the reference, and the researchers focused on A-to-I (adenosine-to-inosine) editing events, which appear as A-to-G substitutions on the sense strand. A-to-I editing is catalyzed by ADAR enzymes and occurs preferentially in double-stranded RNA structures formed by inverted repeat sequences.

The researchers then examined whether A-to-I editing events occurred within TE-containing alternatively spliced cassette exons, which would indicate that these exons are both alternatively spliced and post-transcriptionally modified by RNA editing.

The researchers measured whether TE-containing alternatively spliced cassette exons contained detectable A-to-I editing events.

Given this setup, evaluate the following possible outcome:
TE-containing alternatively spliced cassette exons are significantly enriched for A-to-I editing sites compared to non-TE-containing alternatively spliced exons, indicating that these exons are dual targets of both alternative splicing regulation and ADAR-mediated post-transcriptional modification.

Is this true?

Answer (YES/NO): NO